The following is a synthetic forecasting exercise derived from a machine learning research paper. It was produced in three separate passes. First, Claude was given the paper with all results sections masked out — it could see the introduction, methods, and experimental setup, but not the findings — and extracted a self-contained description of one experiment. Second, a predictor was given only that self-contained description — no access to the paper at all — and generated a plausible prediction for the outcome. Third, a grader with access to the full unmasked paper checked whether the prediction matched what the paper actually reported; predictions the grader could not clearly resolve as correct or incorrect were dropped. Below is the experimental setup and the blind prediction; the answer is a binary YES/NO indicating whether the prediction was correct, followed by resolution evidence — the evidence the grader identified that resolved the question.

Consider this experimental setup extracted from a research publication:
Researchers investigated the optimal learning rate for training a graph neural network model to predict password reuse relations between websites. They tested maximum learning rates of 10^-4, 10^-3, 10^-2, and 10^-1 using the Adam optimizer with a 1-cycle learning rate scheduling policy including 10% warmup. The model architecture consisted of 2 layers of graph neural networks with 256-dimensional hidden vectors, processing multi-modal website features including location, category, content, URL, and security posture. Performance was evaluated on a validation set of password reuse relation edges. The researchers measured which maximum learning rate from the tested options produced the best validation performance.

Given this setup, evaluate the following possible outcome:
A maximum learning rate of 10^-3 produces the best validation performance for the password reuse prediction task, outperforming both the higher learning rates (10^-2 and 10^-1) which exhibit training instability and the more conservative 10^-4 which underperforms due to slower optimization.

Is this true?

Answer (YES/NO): YES